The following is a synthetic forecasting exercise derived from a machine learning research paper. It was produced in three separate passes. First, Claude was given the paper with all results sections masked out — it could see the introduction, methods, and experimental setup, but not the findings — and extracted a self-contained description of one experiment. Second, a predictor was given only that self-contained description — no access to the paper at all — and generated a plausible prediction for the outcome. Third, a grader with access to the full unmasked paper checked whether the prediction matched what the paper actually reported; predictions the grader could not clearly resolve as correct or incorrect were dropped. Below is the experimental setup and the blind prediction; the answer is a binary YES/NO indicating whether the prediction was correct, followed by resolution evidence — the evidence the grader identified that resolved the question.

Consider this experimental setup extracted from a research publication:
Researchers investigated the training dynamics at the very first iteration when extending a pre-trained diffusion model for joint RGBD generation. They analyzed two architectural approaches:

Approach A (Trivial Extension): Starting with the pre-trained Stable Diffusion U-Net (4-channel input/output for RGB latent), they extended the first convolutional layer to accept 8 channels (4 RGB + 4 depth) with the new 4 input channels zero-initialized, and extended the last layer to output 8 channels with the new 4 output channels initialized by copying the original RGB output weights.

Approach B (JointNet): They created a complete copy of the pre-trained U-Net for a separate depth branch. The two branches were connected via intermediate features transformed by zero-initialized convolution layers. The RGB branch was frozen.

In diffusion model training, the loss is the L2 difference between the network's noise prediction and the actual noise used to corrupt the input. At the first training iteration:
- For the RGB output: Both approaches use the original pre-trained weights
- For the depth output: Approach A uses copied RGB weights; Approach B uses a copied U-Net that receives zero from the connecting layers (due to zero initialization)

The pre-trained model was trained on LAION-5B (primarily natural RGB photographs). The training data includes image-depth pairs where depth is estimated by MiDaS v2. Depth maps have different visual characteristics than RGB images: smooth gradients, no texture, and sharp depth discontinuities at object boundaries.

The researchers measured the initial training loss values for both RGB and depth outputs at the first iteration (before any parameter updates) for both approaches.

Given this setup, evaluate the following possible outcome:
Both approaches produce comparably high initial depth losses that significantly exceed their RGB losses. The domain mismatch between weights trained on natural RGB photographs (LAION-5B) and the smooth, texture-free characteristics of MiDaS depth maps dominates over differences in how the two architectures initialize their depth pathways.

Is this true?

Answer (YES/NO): NO